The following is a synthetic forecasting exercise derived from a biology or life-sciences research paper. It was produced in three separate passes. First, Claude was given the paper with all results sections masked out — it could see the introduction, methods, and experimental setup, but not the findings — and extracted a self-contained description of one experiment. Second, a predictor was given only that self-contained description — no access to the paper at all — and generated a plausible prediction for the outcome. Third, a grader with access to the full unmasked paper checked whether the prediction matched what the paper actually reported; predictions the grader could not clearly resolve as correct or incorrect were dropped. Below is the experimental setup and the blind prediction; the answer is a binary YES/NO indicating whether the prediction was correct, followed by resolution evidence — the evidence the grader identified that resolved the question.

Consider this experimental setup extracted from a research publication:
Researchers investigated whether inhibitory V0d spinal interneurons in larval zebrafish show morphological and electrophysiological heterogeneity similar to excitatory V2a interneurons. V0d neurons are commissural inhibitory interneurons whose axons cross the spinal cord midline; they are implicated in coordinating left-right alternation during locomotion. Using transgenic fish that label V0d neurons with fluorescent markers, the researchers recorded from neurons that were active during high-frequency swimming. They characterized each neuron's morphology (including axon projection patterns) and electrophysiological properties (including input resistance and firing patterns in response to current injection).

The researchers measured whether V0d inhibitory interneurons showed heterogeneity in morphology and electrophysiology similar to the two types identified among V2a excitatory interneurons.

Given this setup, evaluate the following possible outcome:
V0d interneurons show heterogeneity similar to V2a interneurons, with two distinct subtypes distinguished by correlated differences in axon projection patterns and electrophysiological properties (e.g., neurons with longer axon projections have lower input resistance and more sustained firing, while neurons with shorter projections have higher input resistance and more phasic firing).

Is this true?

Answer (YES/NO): NO